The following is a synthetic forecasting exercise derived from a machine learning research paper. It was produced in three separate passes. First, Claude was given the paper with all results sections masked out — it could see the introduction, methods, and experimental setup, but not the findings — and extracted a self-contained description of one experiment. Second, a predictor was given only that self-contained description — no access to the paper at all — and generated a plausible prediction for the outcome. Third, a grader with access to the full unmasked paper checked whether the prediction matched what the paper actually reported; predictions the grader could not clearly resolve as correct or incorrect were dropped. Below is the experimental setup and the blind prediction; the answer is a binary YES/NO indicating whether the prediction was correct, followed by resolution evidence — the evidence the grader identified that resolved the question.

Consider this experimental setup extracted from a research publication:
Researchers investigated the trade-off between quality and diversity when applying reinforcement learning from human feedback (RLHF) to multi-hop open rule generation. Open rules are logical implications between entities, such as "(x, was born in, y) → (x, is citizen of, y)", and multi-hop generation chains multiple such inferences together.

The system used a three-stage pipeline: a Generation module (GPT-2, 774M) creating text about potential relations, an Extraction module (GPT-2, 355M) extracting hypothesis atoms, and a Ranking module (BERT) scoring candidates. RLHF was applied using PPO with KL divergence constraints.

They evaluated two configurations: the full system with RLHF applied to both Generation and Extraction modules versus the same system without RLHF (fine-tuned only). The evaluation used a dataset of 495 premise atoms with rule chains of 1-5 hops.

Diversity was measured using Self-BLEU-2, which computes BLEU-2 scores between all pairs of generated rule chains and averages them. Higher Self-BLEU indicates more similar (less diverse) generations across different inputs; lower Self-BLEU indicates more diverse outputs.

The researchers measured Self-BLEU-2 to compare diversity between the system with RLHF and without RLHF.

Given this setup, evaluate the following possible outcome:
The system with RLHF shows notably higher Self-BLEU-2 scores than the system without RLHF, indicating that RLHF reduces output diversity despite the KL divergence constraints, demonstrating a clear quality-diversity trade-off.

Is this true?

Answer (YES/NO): NO